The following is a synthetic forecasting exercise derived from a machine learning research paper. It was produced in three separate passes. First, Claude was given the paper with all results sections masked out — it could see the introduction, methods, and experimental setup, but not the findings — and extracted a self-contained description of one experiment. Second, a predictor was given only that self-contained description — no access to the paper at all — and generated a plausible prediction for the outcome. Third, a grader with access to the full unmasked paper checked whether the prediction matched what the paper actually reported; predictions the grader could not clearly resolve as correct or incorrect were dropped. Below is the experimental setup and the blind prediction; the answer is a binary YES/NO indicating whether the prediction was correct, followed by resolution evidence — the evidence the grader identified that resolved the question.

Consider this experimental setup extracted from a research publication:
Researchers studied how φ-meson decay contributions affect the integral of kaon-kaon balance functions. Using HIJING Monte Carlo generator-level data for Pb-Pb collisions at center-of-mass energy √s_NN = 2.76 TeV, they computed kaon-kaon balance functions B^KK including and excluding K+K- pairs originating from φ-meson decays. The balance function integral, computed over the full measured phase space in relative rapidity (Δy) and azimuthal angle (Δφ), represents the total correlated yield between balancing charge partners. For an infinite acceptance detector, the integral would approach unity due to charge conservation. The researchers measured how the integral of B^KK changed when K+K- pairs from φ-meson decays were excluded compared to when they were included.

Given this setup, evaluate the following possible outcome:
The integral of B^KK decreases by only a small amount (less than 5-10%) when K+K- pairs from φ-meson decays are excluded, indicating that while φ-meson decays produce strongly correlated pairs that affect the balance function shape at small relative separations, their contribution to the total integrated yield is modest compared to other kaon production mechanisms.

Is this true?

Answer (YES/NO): YES